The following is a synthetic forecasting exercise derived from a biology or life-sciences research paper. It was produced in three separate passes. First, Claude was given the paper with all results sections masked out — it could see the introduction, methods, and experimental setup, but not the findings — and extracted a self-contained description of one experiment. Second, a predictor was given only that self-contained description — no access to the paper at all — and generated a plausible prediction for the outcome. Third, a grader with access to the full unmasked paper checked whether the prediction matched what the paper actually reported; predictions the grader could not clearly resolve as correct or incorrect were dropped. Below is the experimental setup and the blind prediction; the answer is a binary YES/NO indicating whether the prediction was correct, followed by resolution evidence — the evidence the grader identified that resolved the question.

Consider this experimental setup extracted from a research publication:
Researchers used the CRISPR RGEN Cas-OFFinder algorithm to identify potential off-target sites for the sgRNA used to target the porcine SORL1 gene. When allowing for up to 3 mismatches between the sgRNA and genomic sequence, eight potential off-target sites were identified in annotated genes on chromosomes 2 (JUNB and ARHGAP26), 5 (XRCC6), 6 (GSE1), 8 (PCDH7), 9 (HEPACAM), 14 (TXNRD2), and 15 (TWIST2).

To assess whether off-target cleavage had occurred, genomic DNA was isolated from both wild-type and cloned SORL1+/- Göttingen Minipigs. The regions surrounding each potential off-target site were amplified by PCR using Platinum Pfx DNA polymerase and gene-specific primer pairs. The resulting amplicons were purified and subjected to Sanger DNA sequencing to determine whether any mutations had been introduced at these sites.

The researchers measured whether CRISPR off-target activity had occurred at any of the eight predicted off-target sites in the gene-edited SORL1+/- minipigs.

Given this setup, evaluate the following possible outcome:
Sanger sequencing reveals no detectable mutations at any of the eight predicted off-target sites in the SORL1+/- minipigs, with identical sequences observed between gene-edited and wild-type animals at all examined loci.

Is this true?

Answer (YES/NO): YES